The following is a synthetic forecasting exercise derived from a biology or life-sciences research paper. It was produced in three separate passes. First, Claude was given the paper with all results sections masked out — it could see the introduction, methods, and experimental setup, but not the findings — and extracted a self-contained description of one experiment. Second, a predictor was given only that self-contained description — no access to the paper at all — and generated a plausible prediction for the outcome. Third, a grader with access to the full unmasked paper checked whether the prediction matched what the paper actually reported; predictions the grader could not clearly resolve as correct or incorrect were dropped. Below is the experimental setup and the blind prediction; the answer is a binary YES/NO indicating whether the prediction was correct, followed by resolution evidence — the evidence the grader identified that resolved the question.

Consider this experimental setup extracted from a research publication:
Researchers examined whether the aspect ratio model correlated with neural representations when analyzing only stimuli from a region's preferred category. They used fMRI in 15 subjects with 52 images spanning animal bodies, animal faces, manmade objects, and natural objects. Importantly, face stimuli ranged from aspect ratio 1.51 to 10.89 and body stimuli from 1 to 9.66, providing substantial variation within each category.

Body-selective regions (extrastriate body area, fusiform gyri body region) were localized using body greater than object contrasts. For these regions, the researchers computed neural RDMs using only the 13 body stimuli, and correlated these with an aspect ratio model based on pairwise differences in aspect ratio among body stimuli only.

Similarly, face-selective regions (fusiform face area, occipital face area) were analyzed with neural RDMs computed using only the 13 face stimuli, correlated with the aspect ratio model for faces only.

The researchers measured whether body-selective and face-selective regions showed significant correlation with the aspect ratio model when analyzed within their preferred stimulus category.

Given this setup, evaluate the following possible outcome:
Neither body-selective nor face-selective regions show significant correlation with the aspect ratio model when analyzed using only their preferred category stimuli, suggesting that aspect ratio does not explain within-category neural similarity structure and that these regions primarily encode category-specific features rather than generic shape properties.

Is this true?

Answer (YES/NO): YES